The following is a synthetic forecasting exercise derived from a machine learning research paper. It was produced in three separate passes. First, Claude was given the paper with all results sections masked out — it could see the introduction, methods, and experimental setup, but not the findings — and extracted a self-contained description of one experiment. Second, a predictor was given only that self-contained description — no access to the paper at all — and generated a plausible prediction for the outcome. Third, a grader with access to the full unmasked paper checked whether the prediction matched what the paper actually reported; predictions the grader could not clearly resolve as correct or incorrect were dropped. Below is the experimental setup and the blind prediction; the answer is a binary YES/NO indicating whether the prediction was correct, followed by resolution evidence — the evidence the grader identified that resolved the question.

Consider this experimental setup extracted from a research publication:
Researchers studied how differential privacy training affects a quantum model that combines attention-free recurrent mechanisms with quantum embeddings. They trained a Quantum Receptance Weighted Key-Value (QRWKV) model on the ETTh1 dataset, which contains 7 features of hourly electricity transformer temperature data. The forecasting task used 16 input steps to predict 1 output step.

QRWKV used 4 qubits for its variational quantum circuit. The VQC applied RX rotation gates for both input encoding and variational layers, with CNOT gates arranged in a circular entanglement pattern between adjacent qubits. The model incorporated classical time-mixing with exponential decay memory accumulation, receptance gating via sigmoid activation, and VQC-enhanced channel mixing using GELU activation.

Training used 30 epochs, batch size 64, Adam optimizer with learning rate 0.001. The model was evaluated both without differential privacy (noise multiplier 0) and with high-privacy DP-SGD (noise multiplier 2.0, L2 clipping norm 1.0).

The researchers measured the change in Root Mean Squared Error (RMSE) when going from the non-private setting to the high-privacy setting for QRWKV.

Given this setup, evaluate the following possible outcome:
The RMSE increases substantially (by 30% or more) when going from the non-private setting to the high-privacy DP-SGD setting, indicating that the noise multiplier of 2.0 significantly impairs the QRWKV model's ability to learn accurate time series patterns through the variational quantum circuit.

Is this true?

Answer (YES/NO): YES